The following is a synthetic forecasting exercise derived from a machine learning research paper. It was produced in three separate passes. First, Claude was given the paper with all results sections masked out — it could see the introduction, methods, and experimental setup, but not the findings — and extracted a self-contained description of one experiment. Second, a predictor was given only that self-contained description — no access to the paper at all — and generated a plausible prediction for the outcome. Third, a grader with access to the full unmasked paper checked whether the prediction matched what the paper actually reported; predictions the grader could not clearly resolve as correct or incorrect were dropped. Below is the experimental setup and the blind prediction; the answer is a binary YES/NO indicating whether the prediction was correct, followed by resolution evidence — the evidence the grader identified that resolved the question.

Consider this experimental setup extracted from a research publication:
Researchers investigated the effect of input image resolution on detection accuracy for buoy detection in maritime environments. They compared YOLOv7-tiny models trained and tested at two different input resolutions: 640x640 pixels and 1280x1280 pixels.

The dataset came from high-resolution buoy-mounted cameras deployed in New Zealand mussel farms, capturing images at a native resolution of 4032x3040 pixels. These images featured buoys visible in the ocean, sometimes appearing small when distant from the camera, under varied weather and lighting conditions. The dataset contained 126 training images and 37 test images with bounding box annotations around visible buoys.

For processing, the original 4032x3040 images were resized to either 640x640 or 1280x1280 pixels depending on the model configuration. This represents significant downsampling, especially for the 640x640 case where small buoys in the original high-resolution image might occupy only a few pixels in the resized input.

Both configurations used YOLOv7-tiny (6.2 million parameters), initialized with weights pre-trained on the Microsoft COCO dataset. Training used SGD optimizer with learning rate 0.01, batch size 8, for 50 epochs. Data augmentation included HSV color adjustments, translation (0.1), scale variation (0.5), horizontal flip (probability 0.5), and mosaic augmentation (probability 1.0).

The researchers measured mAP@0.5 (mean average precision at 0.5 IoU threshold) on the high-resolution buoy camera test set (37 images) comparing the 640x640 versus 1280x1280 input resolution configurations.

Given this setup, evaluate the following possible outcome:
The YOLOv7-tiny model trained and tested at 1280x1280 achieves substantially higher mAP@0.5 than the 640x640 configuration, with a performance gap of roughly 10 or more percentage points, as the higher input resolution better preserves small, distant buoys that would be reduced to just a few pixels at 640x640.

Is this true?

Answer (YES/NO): YES